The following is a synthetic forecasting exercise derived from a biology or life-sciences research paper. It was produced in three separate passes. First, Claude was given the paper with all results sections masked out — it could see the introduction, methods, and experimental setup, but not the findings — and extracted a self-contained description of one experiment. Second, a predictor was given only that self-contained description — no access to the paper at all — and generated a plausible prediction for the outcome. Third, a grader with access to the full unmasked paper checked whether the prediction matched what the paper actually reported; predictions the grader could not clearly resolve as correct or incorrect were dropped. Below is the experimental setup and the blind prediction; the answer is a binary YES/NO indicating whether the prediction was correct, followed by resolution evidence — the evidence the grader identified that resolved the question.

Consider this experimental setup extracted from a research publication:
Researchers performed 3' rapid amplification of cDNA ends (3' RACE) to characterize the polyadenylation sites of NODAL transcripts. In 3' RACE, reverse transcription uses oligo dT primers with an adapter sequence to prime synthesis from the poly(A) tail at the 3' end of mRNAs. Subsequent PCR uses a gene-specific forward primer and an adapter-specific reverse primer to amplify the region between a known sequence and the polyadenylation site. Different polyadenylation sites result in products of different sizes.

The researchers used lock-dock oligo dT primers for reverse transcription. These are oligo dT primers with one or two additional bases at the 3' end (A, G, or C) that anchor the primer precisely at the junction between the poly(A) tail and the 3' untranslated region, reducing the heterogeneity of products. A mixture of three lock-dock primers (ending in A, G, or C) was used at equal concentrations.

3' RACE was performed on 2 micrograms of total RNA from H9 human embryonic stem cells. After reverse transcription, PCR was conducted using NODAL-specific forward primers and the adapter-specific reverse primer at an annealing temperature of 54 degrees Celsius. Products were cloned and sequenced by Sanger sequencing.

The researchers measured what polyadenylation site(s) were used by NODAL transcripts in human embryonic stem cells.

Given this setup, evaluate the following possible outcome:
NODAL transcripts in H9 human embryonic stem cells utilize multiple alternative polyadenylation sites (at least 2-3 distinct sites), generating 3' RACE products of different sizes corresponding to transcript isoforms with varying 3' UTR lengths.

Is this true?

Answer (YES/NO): YES